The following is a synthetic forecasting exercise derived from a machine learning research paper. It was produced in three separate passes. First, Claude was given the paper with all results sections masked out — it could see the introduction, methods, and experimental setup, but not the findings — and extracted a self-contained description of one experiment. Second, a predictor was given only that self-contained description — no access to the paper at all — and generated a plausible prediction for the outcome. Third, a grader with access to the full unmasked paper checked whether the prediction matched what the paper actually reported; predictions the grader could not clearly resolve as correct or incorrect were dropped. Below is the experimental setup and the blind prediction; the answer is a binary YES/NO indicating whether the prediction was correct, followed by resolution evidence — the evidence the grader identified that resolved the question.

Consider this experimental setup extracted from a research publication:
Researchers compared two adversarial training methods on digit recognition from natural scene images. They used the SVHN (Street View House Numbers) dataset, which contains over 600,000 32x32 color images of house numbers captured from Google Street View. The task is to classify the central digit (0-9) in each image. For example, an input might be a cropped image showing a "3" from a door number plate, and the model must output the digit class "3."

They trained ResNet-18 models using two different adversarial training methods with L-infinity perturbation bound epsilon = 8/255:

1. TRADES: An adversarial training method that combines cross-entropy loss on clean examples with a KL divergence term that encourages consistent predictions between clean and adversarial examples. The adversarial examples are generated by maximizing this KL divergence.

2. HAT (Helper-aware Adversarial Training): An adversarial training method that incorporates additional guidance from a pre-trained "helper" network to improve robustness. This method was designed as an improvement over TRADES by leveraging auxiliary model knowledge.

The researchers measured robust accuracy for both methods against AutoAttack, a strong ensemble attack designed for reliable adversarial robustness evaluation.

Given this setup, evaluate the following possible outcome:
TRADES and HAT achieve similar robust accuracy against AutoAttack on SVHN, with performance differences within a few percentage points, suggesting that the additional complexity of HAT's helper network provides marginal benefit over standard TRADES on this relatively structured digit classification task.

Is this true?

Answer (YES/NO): NO